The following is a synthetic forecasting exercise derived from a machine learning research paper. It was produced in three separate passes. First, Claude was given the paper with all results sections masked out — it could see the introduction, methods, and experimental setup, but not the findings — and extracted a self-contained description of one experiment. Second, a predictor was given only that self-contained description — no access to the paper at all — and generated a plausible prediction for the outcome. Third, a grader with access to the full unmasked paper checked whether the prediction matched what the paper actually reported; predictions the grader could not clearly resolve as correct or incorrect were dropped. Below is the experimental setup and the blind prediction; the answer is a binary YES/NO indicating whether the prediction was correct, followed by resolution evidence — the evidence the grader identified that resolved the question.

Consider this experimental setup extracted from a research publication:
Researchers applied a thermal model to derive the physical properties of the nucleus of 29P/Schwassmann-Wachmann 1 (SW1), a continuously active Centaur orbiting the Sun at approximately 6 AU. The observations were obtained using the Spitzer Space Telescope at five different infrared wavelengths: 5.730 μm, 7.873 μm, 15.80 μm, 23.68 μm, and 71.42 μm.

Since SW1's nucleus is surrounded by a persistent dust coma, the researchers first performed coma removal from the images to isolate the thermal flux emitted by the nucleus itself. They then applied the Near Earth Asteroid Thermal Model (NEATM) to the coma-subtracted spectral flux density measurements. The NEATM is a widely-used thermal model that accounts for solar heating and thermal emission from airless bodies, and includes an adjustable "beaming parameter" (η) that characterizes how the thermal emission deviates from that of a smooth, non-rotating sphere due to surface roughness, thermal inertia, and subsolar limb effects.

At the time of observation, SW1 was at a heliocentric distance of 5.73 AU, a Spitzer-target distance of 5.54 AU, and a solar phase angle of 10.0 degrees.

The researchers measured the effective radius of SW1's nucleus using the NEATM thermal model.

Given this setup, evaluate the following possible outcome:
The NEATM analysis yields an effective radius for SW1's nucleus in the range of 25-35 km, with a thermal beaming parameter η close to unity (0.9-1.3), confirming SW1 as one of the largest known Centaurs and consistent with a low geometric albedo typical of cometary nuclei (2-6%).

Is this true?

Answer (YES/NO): NO